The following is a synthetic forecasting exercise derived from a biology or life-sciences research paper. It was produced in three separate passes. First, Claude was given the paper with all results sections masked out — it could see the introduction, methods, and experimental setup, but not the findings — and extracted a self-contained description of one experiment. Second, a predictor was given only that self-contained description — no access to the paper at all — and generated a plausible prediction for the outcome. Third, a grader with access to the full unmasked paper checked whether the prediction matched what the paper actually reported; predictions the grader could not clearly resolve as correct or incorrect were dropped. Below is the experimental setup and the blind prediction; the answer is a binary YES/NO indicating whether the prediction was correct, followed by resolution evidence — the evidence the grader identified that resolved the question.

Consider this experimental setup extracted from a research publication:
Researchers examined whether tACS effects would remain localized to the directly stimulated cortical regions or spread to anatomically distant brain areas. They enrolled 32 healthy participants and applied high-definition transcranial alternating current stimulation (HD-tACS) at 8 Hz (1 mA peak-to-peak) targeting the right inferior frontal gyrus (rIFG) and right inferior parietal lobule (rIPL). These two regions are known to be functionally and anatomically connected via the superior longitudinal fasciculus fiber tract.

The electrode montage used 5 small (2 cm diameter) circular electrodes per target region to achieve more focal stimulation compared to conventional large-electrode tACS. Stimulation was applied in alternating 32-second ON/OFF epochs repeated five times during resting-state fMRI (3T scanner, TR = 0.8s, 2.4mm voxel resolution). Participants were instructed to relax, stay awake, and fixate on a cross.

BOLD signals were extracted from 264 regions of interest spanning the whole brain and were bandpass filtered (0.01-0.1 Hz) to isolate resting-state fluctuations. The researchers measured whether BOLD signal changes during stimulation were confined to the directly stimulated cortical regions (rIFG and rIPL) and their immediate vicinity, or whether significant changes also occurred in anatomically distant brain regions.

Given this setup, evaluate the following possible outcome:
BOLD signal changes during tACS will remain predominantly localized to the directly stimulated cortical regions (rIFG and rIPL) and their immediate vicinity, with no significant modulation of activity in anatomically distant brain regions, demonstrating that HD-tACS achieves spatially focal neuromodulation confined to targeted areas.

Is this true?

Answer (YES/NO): NO